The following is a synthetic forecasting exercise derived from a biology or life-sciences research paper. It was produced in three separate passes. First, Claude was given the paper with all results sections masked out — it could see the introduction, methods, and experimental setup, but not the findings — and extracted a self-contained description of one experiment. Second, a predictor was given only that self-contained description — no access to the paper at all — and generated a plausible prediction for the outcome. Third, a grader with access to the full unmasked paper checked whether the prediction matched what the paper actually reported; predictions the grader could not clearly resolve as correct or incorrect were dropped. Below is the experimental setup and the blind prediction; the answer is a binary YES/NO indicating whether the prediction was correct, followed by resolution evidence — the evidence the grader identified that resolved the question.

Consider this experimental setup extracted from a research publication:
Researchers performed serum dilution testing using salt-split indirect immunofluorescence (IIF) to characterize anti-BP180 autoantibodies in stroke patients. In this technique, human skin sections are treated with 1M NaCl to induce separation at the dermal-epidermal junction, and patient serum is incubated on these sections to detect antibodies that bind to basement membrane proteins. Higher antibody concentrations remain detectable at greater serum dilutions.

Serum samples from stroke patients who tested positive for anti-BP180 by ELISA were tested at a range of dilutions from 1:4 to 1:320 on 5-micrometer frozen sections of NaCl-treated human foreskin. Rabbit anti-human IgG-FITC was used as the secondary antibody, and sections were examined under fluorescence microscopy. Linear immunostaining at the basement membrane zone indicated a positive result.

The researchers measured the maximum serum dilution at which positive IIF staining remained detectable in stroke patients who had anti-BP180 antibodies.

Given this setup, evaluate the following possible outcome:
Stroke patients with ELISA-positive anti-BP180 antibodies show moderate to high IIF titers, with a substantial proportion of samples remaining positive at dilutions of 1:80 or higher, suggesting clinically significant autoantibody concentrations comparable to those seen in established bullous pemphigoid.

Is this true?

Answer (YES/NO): NO